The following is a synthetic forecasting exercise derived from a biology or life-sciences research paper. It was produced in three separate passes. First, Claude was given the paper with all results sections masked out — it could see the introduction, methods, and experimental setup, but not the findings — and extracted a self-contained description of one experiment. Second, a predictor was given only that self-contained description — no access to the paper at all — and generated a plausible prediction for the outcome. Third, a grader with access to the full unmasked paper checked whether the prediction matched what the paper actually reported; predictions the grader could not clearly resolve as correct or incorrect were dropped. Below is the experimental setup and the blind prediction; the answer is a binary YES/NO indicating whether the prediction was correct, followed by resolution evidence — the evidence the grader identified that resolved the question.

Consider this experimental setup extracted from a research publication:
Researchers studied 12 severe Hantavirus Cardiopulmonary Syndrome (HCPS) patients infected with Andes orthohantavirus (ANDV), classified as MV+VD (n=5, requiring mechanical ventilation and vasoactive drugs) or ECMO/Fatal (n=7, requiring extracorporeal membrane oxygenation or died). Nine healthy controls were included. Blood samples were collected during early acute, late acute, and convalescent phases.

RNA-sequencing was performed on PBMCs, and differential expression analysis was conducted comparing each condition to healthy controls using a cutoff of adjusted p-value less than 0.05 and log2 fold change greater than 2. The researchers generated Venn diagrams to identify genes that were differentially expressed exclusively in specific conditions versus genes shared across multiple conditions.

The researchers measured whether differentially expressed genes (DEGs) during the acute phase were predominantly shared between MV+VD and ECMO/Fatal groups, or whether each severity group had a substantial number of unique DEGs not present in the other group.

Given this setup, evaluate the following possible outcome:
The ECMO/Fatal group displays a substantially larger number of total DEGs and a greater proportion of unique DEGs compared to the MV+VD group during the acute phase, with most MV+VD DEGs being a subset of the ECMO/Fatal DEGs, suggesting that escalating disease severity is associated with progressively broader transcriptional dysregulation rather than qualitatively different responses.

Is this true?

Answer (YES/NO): NO